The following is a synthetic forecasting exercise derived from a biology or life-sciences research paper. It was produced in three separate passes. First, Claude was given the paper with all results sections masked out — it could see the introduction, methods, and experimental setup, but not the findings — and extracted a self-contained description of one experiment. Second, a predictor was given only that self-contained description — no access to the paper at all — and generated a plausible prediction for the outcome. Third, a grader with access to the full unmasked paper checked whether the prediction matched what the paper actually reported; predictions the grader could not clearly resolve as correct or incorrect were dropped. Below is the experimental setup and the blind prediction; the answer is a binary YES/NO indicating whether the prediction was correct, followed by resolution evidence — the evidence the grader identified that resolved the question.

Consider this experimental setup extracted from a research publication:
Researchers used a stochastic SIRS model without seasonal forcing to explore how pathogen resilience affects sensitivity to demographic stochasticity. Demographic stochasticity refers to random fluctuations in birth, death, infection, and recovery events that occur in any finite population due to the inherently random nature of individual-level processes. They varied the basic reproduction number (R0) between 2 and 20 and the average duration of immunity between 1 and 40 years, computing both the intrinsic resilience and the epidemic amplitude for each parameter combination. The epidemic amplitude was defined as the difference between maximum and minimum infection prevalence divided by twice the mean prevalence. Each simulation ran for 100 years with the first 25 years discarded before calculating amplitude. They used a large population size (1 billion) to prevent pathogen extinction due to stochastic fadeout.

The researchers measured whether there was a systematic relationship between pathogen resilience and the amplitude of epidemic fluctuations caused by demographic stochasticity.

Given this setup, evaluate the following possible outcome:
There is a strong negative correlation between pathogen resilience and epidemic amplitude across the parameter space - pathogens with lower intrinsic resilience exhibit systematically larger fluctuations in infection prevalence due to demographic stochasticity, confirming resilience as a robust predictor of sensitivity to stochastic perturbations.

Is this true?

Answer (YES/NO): YES